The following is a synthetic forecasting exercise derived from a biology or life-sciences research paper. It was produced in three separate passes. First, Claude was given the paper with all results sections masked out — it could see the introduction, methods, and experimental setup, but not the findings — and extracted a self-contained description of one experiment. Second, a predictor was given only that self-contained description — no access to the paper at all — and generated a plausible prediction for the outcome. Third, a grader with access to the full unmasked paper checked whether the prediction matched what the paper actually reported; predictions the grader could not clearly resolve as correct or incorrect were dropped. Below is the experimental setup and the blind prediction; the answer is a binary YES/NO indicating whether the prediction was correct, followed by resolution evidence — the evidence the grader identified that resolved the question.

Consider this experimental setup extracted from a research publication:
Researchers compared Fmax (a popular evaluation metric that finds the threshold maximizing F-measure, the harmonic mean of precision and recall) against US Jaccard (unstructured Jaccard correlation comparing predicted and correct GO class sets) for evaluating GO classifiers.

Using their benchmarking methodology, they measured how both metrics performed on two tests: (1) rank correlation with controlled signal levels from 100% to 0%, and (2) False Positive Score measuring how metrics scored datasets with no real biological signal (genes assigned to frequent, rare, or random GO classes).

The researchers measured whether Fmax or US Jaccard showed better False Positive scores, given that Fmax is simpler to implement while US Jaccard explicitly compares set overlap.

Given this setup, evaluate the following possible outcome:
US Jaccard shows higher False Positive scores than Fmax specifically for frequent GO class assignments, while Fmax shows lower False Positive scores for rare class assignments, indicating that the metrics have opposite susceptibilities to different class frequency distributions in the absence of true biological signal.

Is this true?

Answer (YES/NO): NO